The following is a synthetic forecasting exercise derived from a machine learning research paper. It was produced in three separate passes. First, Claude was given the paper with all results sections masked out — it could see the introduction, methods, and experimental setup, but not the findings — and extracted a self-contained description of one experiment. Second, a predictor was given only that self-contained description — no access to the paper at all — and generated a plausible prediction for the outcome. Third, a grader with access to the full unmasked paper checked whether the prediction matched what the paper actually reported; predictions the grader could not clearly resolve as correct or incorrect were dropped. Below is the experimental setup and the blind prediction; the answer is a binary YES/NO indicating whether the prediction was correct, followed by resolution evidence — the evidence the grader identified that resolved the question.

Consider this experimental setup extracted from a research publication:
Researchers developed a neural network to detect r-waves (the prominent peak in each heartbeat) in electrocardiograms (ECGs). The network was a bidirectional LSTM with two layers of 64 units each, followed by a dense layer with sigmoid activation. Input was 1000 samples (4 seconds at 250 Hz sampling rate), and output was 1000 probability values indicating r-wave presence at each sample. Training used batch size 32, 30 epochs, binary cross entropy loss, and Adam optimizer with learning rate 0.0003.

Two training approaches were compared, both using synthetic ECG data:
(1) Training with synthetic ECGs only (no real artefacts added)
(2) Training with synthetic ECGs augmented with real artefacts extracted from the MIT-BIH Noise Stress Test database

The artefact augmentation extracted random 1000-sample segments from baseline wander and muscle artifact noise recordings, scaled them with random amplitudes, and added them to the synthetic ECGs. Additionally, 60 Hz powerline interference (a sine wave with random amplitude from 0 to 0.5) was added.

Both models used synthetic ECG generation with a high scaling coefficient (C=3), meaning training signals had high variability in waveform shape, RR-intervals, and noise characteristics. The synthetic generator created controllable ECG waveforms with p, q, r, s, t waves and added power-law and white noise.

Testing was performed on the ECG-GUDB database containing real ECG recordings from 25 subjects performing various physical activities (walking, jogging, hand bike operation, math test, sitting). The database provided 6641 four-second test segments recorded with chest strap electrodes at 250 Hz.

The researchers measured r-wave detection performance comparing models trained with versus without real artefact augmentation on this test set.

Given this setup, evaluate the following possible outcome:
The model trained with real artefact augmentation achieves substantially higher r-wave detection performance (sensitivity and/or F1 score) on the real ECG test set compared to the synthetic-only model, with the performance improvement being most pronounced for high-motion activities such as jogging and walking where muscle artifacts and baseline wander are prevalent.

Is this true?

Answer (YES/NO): NO